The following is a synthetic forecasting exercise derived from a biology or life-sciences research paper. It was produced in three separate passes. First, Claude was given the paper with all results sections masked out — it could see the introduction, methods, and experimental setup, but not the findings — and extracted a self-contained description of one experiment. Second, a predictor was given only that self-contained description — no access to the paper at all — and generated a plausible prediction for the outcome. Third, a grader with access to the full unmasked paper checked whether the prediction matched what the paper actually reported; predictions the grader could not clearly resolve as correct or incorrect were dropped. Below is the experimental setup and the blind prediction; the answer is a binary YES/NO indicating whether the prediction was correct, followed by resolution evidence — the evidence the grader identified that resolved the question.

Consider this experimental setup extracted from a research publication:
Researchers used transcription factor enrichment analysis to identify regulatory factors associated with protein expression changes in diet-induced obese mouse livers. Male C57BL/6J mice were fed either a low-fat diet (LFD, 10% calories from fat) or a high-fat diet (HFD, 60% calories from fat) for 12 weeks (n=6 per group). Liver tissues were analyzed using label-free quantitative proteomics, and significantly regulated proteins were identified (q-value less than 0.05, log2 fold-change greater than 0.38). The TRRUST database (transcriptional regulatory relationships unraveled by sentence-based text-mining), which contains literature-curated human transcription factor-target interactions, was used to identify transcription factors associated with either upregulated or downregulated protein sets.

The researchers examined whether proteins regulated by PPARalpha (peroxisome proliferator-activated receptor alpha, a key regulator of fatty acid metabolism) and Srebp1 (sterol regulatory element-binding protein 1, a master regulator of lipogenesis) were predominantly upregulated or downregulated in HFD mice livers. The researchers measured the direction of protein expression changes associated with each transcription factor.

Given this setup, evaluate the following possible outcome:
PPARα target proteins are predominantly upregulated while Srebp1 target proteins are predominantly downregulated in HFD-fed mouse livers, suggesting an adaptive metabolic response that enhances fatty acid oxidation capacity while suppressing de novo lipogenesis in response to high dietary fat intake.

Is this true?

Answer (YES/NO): YES